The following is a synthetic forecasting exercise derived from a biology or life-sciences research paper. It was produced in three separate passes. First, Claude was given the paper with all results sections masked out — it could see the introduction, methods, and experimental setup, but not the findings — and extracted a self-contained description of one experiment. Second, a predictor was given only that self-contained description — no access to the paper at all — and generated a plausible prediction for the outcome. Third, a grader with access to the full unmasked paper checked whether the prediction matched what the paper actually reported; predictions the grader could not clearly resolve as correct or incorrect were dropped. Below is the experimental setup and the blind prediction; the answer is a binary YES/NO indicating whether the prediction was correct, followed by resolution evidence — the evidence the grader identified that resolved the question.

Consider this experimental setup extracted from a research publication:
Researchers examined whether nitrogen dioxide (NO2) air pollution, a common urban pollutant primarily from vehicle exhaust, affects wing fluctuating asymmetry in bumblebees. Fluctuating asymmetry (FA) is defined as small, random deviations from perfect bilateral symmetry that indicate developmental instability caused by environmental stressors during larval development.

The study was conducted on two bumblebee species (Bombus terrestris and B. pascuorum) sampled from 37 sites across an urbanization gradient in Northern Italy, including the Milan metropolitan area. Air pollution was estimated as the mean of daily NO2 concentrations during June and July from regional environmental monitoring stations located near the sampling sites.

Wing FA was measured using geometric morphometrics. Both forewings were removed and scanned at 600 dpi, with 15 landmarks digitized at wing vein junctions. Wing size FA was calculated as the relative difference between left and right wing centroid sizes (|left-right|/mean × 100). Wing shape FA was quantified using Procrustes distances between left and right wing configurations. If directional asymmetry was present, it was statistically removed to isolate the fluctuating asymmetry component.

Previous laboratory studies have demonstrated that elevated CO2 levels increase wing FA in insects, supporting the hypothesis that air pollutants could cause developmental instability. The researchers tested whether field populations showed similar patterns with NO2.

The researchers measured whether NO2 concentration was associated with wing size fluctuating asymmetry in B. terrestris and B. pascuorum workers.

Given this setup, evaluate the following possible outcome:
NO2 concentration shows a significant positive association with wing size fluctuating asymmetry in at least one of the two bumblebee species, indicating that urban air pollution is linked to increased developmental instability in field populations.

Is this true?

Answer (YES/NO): NO